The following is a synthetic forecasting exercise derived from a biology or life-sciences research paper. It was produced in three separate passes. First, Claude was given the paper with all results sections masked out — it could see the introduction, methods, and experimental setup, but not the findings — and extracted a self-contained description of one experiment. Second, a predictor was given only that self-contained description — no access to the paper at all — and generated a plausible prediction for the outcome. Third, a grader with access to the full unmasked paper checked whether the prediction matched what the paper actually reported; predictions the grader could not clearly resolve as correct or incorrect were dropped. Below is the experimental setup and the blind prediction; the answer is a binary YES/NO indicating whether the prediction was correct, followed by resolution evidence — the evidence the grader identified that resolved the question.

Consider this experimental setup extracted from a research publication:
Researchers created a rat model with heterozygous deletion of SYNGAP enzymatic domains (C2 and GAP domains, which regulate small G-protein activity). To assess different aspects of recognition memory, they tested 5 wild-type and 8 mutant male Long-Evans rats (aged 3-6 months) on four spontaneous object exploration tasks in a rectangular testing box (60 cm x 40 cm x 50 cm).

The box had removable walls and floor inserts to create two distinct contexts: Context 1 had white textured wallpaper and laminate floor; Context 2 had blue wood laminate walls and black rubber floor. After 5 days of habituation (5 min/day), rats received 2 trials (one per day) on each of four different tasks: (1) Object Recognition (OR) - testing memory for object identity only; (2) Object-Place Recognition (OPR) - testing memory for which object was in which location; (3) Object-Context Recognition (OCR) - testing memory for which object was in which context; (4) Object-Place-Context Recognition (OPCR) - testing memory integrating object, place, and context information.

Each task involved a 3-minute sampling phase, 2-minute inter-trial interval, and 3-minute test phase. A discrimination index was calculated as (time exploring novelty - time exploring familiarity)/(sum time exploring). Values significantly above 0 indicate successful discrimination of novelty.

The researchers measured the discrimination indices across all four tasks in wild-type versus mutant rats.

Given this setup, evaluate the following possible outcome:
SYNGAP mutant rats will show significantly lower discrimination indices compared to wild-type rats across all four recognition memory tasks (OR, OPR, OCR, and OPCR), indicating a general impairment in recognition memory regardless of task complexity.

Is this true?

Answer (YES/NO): NO